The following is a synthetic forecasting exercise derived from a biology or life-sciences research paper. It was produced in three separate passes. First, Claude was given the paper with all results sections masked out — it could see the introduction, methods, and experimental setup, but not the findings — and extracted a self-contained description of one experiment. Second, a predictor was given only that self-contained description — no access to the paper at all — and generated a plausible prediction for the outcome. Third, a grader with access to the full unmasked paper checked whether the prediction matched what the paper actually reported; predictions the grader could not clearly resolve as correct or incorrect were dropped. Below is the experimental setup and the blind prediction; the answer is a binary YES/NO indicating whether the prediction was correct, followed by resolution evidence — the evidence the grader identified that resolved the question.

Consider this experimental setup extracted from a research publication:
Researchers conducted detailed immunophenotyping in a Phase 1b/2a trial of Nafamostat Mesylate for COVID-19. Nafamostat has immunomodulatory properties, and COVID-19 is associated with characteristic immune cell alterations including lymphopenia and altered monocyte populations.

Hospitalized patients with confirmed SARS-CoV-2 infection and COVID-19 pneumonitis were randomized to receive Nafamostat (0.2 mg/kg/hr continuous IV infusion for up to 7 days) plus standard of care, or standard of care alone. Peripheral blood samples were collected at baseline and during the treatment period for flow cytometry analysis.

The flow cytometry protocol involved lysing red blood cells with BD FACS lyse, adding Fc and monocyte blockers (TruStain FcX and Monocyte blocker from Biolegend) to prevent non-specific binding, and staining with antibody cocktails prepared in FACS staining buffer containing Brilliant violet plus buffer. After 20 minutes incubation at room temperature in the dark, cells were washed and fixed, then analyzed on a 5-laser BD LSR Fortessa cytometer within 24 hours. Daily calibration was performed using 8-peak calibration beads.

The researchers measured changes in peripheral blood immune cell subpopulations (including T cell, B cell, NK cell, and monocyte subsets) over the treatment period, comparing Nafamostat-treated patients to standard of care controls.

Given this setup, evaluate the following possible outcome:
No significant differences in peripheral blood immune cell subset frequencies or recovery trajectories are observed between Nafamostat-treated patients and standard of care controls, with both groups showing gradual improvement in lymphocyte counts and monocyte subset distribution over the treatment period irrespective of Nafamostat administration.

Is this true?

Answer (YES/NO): NO